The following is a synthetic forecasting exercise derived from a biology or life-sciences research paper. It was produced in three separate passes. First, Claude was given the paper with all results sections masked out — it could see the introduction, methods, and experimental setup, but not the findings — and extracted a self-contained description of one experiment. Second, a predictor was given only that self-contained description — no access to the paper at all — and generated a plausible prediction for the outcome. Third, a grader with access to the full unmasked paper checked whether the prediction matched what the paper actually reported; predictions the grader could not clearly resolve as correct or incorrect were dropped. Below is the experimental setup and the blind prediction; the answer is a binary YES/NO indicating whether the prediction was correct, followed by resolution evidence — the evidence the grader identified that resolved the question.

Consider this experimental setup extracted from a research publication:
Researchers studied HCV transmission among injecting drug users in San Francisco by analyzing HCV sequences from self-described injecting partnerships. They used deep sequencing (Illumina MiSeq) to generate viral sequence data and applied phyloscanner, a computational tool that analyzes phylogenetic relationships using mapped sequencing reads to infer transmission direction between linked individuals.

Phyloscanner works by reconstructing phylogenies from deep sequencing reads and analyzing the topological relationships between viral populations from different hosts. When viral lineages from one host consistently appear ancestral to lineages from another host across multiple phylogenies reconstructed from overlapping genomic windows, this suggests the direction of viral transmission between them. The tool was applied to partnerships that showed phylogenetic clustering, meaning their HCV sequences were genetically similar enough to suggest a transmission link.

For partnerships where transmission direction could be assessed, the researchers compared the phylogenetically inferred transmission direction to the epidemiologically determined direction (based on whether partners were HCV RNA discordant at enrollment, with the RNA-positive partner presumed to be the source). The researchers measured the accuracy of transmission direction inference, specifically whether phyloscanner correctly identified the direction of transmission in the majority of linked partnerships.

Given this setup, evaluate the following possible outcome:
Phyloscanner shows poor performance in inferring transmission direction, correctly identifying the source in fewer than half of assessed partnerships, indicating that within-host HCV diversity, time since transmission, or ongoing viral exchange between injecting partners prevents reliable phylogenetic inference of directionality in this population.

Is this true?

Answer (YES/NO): YES